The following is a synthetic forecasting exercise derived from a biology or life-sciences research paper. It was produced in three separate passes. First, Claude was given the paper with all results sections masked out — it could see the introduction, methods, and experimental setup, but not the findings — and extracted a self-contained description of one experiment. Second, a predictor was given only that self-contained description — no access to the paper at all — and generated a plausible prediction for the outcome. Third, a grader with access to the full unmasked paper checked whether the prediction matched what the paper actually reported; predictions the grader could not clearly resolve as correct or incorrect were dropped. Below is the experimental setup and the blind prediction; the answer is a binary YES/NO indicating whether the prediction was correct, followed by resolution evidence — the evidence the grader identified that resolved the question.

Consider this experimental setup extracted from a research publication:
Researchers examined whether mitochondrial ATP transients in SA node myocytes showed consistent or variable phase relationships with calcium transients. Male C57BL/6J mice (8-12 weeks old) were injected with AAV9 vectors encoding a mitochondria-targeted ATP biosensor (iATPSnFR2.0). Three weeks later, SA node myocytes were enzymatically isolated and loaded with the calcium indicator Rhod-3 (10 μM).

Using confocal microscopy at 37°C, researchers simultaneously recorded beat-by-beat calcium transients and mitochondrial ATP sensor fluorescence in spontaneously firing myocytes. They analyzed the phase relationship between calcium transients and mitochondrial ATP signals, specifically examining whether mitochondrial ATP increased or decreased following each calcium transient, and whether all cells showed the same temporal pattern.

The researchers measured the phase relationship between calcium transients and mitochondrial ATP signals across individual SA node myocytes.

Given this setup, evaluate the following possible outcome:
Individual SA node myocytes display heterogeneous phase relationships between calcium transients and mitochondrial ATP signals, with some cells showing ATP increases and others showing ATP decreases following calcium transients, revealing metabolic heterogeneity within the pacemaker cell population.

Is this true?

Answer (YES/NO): YES